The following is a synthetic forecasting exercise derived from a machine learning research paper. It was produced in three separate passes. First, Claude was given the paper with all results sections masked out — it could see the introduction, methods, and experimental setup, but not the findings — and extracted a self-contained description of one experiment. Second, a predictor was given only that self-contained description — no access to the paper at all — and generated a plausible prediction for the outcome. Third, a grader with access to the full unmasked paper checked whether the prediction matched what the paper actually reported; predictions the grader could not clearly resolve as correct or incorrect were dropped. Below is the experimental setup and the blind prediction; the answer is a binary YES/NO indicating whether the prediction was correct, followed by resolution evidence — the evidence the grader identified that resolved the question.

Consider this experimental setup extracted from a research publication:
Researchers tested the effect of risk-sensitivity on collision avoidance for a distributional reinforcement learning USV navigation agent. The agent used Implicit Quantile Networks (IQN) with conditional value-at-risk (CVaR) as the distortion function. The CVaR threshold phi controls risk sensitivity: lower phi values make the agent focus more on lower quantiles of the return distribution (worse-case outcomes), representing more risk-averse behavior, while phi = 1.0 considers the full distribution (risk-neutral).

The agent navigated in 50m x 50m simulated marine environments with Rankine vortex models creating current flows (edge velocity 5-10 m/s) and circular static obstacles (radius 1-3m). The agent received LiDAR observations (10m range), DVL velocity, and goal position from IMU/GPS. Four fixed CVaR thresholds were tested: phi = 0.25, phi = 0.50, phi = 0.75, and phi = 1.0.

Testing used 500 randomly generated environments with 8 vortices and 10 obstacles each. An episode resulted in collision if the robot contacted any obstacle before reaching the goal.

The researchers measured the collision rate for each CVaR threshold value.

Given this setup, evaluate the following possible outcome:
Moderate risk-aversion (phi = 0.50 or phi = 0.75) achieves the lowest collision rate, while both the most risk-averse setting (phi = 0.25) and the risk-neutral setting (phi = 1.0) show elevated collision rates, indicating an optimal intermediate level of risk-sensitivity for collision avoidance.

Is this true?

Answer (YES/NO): NO